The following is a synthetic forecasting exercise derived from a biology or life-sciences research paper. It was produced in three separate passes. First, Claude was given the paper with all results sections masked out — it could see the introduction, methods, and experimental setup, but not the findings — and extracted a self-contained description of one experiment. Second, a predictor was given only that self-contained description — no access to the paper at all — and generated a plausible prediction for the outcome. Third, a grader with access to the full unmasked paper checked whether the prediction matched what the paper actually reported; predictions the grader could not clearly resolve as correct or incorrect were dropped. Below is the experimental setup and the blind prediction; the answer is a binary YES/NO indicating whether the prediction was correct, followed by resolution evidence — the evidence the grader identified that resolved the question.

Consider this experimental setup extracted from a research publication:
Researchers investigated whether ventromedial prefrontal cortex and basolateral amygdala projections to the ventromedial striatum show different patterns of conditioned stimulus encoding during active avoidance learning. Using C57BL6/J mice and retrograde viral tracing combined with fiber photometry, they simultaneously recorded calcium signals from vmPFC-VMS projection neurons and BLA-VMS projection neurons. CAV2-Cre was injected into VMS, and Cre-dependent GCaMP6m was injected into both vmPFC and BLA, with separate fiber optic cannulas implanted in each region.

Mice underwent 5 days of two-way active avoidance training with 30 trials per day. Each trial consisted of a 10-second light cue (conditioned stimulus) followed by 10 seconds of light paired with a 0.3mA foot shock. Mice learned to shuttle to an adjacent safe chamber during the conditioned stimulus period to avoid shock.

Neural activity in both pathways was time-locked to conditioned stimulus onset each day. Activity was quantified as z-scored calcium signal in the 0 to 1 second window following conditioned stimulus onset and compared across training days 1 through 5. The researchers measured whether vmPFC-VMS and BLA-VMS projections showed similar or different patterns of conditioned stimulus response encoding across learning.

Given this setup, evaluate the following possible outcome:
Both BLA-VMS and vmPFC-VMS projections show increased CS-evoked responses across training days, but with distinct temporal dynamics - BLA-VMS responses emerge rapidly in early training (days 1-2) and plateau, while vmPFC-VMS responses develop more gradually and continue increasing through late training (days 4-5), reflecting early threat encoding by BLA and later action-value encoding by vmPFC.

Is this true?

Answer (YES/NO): NO